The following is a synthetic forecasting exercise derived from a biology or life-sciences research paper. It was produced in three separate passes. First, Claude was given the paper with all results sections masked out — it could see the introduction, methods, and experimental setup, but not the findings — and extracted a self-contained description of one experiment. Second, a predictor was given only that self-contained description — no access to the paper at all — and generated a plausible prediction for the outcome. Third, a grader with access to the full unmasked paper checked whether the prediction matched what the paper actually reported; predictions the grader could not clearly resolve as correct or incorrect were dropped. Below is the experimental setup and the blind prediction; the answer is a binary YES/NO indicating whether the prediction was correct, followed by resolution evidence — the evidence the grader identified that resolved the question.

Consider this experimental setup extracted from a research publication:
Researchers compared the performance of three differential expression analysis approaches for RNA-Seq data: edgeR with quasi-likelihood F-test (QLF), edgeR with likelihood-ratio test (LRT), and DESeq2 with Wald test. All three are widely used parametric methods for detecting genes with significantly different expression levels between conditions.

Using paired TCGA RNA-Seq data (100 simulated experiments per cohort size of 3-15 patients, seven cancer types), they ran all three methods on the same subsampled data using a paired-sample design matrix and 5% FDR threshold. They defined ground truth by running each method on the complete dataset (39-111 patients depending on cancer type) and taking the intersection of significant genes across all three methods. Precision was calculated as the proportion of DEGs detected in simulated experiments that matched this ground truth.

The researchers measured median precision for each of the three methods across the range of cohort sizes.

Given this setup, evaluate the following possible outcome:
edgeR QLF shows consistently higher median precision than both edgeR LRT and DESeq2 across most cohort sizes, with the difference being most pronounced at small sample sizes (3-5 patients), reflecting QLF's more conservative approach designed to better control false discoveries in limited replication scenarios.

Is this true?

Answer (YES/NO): NO